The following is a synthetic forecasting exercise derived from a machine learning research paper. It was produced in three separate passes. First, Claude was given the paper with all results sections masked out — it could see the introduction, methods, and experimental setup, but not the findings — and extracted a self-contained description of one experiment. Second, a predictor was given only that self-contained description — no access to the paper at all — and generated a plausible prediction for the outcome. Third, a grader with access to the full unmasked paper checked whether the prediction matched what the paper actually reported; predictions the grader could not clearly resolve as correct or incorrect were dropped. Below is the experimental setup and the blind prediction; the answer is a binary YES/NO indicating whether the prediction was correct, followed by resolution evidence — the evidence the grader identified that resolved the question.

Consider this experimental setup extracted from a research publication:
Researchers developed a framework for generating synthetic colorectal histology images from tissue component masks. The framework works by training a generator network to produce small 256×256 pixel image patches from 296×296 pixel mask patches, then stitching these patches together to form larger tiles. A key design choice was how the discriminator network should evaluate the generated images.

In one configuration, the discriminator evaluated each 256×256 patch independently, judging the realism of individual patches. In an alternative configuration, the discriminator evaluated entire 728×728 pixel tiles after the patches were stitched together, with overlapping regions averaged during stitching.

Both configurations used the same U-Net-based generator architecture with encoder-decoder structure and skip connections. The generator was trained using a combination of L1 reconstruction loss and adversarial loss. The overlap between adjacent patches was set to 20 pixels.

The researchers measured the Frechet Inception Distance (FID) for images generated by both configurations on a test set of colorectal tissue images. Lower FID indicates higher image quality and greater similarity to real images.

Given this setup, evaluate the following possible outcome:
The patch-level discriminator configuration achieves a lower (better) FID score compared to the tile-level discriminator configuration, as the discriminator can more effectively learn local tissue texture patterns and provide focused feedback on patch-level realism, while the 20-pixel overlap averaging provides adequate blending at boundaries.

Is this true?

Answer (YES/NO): NO